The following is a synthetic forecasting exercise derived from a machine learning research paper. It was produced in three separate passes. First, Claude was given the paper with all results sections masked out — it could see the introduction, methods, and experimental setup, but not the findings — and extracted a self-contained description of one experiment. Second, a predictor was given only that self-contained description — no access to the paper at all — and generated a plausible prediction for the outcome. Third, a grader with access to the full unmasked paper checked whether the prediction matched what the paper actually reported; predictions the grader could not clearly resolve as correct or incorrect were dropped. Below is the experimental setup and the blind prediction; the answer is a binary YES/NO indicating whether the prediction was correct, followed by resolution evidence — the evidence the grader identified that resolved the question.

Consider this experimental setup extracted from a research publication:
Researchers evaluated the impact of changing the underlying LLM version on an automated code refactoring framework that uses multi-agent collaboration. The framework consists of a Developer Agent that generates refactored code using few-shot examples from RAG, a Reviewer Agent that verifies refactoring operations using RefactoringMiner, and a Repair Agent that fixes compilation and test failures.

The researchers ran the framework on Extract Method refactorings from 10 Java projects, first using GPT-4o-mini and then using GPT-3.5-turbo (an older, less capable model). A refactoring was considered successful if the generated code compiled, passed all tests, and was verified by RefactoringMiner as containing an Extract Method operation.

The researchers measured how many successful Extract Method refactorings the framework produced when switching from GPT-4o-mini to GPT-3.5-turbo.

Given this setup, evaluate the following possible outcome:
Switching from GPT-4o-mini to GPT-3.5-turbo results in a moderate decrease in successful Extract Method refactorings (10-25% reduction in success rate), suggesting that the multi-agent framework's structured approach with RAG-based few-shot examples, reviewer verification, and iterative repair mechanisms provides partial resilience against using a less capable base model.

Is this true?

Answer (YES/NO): YES